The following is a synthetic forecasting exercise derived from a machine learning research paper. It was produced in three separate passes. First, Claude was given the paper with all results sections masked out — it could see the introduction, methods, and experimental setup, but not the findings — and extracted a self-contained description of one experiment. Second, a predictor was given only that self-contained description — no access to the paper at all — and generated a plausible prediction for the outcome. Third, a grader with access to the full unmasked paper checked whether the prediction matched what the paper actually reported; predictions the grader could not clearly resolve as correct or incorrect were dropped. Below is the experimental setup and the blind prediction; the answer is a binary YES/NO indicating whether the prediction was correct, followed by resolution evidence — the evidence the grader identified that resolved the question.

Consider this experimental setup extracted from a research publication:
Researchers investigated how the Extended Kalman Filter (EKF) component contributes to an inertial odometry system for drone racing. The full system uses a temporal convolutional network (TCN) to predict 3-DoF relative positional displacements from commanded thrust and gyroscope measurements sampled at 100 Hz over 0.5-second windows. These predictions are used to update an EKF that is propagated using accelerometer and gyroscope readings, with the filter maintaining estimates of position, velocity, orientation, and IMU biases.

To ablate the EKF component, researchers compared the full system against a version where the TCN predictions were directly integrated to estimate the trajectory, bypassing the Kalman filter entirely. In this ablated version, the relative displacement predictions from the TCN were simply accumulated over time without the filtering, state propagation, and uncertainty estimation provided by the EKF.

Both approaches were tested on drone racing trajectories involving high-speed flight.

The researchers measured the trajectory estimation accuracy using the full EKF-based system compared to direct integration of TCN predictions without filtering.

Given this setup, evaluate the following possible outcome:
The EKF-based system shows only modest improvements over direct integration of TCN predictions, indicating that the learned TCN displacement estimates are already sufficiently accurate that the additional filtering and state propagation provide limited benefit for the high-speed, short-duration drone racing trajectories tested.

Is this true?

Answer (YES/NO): NO